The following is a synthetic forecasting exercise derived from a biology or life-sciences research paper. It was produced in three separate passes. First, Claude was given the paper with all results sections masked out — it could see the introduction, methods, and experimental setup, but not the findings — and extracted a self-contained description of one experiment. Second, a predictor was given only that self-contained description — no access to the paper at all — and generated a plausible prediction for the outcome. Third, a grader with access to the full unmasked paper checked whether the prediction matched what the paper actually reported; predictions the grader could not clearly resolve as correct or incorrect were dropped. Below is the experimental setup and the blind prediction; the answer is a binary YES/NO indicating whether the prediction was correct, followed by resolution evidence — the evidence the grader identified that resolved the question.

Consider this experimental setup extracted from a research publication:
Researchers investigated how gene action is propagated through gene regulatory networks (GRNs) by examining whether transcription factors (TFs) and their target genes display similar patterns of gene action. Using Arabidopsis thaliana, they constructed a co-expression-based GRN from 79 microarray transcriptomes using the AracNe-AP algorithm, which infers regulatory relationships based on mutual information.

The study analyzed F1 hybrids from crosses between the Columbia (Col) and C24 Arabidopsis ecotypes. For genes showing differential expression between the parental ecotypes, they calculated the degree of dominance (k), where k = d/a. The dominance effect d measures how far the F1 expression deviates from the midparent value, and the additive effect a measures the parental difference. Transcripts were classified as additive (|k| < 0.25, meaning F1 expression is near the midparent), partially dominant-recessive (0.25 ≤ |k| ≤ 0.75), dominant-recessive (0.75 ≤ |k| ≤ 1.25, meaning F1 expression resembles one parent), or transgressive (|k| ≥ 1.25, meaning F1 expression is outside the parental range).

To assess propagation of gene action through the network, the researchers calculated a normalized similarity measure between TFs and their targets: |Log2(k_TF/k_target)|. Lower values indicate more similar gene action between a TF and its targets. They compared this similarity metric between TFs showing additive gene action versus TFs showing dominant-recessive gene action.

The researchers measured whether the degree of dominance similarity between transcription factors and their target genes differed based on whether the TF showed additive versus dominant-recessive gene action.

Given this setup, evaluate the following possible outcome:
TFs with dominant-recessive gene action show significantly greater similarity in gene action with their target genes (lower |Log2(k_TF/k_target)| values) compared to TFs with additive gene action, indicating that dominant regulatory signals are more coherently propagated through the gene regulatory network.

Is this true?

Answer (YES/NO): YES